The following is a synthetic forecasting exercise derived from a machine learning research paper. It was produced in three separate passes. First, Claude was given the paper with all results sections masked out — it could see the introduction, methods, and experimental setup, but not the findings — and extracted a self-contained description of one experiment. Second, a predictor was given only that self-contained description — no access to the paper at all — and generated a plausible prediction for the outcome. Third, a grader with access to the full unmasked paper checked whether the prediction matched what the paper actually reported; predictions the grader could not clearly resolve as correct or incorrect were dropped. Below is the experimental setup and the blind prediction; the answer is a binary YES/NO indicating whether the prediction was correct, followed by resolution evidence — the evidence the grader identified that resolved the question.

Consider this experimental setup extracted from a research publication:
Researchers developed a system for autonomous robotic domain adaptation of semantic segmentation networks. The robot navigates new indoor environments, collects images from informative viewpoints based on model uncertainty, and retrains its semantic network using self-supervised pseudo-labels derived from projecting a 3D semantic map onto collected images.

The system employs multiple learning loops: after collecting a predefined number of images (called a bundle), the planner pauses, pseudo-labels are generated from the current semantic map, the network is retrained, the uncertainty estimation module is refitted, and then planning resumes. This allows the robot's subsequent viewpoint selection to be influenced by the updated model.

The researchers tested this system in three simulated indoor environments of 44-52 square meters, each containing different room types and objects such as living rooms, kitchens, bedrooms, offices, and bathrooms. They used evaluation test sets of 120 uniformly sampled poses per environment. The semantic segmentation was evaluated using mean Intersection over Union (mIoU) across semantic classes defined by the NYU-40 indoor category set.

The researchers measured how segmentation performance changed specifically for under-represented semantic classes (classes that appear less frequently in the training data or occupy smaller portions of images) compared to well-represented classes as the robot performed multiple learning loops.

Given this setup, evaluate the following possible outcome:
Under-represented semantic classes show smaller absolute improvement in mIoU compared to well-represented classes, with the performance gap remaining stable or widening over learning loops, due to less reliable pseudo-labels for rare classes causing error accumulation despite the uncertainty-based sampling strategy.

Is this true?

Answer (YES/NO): NO